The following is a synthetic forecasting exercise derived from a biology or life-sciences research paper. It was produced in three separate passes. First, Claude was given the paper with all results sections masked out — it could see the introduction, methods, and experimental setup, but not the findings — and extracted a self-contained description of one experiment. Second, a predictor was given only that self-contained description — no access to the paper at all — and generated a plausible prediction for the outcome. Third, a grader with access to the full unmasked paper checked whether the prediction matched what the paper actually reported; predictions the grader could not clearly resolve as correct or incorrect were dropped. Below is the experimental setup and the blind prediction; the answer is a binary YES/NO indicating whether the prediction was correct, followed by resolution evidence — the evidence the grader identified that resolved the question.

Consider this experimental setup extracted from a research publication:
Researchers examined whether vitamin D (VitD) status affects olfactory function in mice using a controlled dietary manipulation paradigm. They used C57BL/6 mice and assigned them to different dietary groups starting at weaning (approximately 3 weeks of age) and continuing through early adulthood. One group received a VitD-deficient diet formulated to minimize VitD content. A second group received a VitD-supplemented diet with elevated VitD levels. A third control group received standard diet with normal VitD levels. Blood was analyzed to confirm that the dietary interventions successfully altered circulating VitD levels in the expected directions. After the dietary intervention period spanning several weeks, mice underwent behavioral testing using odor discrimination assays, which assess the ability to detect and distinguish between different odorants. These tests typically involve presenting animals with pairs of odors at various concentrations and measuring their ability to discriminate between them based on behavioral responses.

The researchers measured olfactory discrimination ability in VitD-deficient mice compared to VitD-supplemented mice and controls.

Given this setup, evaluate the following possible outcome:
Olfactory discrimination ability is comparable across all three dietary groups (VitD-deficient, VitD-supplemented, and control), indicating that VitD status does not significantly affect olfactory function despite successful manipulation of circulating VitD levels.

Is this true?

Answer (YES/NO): NO